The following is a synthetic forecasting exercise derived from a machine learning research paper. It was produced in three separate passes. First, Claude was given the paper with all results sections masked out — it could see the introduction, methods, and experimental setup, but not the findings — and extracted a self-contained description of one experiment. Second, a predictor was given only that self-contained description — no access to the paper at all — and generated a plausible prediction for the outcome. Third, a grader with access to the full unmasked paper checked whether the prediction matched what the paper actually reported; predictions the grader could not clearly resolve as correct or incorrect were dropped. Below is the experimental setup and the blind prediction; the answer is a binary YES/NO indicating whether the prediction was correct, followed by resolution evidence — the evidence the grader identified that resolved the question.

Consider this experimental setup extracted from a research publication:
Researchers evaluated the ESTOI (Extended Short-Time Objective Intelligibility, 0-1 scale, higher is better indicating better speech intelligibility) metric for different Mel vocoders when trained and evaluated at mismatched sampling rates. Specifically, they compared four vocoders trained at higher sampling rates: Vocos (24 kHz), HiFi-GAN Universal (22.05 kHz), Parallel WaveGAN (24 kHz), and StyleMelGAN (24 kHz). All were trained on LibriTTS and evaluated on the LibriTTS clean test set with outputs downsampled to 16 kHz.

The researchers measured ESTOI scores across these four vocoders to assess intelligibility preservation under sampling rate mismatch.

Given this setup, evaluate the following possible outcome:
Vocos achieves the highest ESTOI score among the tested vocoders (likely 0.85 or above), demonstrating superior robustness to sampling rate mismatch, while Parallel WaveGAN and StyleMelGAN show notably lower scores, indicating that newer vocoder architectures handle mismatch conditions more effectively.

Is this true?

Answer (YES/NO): YES